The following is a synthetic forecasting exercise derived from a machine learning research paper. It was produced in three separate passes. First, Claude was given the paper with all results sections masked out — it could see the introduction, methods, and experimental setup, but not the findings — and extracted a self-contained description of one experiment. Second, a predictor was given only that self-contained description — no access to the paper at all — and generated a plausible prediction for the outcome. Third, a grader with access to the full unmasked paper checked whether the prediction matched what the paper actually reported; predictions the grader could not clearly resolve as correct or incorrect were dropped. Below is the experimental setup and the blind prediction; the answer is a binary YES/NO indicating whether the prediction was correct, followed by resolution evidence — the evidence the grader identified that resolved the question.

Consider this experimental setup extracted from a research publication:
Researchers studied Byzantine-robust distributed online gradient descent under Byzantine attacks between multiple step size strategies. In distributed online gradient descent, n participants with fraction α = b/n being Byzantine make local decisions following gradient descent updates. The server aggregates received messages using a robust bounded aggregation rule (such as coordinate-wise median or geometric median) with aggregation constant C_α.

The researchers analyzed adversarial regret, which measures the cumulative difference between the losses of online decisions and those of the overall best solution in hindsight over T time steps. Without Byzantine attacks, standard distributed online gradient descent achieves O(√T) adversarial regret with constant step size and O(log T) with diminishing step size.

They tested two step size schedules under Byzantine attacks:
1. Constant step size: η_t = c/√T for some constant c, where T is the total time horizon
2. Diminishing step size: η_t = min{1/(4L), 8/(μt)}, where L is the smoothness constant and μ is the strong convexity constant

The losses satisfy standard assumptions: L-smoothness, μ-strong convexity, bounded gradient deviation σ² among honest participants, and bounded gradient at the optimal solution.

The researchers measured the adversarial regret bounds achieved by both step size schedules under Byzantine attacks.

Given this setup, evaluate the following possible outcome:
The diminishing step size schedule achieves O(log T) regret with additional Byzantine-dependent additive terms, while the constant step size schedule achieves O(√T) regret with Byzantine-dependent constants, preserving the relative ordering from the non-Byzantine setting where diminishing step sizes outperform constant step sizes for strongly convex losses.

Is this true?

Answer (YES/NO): NO